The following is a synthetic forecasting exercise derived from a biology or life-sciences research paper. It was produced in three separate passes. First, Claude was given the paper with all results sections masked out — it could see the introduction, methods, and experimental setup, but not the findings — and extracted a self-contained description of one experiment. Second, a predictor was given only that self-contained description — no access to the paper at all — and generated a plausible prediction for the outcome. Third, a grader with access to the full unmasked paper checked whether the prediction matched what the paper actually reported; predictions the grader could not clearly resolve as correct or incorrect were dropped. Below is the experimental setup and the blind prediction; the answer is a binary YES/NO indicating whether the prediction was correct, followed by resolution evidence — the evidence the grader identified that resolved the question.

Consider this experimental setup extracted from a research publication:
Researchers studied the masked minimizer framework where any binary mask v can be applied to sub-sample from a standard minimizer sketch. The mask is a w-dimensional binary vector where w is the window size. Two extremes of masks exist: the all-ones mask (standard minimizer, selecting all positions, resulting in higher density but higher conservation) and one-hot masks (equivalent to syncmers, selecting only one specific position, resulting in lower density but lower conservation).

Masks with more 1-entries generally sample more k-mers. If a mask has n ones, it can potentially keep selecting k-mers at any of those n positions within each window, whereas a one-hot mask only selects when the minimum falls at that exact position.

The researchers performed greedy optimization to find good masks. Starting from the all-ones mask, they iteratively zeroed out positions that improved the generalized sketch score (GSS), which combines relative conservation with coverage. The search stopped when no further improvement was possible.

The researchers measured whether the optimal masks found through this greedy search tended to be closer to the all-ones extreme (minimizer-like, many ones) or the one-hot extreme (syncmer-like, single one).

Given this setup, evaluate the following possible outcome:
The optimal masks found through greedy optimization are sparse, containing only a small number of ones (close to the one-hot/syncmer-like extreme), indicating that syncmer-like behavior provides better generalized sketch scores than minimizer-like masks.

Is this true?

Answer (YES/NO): NO